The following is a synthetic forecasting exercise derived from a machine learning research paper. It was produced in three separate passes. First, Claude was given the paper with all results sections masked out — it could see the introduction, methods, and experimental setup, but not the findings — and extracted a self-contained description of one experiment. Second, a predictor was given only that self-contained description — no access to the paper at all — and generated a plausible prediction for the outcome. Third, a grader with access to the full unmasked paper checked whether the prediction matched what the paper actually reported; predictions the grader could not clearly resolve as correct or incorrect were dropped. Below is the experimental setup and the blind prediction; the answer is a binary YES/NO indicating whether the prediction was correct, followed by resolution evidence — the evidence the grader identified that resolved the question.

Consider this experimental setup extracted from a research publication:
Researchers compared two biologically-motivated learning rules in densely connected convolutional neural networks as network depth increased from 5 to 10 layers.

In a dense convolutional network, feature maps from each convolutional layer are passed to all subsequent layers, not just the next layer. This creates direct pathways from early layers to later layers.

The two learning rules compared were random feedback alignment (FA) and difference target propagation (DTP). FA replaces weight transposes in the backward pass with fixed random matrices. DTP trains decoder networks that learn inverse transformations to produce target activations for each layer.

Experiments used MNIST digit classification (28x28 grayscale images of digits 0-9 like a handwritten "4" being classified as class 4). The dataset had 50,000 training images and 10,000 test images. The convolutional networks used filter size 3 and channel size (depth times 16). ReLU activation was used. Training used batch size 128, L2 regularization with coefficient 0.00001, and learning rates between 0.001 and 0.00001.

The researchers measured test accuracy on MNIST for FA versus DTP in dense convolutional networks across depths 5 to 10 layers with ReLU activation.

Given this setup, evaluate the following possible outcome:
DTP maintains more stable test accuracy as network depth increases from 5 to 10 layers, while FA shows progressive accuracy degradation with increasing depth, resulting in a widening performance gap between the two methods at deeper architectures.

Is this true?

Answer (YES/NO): NO